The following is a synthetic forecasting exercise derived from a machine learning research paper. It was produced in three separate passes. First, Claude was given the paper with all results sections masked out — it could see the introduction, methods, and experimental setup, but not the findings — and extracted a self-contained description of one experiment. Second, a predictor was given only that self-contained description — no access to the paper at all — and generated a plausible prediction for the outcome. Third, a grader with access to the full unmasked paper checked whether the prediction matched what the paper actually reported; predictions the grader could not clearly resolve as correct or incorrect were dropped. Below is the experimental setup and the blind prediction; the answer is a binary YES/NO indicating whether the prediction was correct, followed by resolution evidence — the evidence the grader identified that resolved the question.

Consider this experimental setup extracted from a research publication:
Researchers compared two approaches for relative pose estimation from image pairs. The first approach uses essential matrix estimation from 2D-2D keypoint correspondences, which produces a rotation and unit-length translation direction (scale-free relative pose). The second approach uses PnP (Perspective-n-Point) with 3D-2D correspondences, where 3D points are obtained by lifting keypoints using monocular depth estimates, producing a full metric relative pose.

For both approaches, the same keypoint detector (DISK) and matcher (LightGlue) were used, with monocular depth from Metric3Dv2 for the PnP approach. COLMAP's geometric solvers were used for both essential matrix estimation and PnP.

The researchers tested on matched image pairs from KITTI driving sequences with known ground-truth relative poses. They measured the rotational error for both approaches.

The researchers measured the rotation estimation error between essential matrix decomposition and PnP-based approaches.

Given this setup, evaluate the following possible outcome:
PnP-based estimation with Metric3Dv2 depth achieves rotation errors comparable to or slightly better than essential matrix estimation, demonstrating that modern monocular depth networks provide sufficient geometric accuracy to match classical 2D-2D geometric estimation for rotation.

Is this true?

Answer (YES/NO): NO